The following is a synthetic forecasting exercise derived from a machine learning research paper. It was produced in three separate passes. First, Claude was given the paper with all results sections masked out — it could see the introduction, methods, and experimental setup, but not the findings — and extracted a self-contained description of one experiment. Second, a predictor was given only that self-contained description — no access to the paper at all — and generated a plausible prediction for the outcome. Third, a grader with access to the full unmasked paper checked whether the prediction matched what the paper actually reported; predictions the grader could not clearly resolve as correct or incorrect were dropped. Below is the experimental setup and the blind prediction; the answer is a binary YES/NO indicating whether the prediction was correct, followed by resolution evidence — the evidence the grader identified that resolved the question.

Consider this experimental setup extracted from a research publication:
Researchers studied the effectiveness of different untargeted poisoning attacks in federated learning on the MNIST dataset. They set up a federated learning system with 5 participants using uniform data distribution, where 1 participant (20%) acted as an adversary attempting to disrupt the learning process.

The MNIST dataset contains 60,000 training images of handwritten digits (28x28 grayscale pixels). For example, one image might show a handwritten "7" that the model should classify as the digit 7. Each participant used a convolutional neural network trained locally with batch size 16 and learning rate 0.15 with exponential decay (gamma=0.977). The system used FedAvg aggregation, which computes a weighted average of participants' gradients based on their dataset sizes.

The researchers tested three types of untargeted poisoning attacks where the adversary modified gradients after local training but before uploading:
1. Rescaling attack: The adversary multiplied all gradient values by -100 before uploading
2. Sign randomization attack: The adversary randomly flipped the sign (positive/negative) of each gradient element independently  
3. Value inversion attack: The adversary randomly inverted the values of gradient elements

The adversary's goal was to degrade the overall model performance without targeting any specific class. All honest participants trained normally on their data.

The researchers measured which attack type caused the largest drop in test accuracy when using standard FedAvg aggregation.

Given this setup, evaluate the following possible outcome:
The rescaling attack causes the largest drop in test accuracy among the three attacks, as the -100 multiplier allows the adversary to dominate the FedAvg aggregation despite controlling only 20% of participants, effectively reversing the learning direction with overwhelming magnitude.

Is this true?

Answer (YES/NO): NO